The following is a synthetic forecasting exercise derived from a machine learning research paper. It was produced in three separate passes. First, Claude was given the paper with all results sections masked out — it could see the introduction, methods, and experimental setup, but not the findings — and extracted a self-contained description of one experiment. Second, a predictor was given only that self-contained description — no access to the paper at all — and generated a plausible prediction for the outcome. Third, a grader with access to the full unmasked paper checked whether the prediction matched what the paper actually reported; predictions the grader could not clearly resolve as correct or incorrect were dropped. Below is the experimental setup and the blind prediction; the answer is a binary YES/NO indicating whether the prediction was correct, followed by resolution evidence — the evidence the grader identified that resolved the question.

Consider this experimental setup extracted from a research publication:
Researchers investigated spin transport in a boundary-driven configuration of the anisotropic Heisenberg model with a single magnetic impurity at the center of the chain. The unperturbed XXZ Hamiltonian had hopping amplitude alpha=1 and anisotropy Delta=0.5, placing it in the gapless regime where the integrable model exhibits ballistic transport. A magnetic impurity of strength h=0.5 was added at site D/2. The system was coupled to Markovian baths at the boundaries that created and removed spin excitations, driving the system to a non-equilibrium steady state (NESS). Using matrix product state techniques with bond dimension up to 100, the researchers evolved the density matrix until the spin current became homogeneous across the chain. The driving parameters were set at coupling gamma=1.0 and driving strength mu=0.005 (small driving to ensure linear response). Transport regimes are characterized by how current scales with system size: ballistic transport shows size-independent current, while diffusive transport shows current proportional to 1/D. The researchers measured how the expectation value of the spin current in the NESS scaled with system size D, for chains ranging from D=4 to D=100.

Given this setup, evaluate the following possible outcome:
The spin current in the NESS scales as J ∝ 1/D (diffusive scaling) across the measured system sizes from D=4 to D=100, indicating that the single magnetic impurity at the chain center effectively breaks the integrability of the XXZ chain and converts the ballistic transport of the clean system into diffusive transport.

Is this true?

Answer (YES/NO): NO